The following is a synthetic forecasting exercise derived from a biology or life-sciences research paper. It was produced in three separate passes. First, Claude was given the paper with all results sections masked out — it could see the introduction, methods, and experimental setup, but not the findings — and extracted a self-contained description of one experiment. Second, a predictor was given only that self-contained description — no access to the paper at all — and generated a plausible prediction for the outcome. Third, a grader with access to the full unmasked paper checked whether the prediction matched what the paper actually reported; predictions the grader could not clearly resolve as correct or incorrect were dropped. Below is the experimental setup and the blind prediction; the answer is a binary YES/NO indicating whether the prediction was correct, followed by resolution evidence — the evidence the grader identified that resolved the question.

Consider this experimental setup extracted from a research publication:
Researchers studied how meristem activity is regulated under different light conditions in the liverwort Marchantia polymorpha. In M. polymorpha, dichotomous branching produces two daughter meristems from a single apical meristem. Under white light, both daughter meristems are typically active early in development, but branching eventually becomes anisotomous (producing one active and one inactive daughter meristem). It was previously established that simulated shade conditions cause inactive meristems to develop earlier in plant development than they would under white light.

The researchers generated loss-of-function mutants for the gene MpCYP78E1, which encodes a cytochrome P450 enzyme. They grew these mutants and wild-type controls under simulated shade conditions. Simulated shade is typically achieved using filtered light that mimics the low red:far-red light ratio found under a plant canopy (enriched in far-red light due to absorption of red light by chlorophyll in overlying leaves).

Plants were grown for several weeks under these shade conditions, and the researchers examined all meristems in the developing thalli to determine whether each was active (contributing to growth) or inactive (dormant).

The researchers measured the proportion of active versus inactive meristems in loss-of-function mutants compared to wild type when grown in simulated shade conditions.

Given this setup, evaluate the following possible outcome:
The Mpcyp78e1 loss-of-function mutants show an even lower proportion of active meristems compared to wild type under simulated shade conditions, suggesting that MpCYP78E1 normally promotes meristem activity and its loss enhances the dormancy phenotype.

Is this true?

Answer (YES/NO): NO